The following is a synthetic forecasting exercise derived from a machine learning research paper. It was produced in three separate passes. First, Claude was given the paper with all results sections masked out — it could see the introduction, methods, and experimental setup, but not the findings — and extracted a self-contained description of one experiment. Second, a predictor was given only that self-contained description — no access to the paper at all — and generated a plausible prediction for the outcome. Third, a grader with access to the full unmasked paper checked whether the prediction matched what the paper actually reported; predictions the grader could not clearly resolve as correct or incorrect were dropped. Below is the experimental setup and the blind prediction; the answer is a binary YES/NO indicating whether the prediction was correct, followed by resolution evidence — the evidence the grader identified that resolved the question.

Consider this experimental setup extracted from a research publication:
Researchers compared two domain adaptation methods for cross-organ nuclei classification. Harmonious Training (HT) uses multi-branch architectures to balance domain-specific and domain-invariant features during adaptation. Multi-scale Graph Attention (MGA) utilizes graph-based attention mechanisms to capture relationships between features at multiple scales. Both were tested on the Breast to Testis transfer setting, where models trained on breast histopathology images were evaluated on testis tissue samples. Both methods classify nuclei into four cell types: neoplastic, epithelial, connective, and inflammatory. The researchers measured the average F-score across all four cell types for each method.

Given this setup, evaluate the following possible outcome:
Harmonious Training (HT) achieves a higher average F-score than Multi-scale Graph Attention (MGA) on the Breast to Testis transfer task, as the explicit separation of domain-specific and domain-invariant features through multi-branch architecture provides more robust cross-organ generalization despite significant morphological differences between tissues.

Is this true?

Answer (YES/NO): YES